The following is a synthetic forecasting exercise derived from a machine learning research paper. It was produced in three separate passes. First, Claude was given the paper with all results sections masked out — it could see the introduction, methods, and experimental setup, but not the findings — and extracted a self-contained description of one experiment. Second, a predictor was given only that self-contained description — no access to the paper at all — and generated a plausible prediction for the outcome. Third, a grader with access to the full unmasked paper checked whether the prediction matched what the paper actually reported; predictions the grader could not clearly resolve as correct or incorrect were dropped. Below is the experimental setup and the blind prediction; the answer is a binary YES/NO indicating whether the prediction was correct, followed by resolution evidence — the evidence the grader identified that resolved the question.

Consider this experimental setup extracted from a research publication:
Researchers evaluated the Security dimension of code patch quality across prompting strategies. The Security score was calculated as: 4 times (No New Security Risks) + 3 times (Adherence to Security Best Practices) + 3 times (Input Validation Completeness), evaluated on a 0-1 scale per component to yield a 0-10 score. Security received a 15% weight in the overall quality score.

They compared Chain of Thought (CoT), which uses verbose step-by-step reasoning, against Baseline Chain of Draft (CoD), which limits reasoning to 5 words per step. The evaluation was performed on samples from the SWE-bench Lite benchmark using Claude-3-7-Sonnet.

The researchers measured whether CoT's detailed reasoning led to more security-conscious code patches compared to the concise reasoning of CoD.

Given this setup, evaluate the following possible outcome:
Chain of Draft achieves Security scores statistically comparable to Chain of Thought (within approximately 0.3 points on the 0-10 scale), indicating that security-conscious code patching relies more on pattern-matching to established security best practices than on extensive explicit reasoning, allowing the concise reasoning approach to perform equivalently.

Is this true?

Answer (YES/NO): YES